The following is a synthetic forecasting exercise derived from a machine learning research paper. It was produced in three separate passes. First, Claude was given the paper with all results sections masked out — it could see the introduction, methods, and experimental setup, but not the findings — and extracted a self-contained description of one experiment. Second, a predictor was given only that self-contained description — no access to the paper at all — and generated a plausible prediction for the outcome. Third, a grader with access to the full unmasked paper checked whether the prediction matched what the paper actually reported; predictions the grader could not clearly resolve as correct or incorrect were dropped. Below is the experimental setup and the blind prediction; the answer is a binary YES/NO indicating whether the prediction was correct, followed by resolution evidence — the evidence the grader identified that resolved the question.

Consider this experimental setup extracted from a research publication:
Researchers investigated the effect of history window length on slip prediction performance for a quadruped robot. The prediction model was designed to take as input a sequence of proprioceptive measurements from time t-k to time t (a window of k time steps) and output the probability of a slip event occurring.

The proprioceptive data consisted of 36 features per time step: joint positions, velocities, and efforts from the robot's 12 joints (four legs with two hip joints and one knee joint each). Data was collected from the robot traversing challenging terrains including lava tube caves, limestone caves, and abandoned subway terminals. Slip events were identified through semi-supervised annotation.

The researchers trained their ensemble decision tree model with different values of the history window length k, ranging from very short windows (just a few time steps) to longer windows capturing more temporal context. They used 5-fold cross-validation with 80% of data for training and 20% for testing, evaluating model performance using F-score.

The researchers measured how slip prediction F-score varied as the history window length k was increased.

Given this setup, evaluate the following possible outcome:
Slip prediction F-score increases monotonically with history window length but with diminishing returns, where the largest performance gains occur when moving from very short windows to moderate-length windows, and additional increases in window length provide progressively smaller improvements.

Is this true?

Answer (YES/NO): NO